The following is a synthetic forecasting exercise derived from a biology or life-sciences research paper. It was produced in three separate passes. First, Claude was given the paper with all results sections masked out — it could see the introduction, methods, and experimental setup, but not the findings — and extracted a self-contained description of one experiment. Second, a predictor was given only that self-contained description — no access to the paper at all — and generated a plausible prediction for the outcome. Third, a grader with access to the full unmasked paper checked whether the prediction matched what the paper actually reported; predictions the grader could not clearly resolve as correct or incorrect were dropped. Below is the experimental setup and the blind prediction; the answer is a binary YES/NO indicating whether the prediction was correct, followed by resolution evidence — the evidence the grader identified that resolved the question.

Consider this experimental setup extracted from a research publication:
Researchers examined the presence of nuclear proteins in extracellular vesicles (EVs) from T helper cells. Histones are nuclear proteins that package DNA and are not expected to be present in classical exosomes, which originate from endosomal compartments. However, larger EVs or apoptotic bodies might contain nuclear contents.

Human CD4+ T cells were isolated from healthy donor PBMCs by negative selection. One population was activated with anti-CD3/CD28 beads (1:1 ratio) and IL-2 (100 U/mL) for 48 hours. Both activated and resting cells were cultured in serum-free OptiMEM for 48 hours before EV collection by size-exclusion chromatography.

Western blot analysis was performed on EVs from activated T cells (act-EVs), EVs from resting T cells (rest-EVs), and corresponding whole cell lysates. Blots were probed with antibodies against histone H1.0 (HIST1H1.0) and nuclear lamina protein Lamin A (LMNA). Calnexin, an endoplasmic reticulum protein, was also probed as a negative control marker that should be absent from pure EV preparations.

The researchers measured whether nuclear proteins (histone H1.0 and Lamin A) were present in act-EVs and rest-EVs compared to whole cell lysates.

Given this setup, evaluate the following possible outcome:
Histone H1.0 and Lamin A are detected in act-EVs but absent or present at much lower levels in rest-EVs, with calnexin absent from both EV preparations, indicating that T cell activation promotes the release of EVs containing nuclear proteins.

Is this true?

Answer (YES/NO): NO